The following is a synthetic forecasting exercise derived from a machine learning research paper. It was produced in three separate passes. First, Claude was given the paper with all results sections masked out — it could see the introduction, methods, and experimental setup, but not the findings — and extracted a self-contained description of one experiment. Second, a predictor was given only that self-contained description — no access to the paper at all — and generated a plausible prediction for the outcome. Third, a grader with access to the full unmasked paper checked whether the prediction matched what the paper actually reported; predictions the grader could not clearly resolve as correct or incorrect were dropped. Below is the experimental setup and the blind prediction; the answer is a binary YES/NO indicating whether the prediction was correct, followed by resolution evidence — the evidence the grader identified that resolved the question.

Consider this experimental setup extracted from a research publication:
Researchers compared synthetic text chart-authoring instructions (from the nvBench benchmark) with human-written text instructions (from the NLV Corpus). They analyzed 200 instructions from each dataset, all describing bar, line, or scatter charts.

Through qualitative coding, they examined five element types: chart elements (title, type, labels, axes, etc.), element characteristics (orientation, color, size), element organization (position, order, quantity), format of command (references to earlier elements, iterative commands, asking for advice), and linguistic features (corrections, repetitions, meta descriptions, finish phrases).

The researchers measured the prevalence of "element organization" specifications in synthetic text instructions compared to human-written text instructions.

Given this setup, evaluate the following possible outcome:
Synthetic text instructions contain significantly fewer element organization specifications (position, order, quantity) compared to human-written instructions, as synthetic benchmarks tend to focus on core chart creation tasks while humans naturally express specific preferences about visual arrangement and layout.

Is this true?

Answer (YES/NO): NO